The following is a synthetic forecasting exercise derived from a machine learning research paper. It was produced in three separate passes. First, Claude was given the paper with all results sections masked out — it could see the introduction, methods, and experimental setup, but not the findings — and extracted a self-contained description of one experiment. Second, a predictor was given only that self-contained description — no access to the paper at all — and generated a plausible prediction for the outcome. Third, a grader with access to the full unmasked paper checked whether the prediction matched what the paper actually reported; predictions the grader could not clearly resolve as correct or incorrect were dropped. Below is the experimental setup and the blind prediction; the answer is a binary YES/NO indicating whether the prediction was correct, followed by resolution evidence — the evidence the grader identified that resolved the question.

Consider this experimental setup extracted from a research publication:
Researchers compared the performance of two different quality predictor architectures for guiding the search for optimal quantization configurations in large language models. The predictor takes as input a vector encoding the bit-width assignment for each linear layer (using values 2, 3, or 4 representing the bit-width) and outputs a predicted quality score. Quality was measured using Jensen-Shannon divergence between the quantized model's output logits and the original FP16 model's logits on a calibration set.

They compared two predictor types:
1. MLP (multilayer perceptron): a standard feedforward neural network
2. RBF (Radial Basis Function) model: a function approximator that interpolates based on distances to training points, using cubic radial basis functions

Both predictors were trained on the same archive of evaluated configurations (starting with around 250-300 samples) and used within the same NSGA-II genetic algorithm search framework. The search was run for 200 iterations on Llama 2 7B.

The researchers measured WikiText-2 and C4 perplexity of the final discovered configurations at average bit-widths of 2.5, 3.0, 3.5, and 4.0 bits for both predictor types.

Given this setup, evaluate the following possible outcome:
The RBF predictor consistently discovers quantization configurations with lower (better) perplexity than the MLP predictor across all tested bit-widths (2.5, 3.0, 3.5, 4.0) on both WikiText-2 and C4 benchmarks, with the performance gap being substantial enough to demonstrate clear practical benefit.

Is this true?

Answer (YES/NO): NO